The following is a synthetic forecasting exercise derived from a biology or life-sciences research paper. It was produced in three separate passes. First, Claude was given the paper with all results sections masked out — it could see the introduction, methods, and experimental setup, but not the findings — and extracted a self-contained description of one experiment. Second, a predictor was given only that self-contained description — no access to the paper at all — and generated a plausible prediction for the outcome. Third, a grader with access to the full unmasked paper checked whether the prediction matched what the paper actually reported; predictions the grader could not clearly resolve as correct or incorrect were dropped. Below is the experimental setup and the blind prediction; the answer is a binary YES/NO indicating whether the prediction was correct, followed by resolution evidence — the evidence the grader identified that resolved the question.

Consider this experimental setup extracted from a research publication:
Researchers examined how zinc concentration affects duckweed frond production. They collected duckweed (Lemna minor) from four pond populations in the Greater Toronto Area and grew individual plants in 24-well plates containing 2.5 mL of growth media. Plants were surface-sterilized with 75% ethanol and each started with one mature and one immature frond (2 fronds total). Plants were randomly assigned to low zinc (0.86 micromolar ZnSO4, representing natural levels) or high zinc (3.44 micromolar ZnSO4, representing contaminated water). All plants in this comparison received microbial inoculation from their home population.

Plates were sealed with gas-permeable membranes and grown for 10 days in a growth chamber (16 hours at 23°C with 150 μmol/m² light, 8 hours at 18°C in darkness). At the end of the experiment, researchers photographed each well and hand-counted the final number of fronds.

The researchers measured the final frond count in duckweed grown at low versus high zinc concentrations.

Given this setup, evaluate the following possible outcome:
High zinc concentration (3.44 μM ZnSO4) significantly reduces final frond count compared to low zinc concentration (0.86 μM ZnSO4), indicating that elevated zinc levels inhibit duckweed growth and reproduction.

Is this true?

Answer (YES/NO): NO